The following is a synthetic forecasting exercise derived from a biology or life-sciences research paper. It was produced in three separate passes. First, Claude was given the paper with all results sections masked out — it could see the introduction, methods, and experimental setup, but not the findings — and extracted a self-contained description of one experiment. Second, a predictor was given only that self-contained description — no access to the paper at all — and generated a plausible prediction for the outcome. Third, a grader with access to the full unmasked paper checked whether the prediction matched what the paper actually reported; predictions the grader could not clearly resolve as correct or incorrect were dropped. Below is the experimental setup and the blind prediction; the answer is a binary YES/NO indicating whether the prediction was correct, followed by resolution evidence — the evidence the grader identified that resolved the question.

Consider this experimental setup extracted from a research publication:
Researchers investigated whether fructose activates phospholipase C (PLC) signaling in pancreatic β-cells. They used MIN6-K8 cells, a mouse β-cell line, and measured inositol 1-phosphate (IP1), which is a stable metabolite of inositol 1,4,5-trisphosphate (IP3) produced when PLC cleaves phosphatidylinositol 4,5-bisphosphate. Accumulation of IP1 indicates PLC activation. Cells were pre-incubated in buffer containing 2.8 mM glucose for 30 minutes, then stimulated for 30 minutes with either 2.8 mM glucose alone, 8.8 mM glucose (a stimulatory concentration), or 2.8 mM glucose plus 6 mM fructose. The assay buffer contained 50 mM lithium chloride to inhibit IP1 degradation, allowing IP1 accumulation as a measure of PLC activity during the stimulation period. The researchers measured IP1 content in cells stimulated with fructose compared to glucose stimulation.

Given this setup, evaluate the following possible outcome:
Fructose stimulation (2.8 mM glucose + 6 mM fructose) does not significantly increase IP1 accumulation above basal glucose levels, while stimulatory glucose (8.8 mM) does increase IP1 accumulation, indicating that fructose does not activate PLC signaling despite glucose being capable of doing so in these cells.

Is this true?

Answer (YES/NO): NO